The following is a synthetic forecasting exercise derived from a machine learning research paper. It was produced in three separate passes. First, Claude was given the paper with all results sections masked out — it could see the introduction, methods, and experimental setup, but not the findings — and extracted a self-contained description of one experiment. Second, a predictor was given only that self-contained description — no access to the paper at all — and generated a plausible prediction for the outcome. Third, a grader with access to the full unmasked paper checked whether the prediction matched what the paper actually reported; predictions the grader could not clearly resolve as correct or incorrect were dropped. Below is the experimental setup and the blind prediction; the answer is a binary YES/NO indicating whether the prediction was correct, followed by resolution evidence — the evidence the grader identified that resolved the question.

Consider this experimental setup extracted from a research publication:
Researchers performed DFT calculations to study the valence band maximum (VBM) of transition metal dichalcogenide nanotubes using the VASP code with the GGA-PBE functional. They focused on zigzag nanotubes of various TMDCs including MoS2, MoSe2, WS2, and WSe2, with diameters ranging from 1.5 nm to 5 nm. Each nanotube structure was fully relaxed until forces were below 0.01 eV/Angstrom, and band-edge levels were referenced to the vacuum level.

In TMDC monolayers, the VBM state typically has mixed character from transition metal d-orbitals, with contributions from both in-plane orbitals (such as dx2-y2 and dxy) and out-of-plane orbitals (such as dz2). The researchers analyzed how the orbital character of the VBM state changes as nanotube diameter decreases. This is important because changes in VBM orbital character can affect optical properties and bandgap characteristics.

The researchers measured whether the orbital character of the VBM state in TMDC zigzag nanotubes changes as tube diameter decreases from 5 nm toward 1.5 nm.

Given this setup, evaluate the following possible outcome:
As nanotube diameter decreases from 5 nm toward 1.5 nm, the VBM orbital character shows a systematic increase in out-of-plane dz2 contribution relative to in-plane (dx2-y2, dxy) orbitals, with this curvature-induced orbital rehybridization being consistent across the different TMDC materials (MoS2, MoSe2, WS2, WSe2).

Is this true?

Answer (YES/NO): YES